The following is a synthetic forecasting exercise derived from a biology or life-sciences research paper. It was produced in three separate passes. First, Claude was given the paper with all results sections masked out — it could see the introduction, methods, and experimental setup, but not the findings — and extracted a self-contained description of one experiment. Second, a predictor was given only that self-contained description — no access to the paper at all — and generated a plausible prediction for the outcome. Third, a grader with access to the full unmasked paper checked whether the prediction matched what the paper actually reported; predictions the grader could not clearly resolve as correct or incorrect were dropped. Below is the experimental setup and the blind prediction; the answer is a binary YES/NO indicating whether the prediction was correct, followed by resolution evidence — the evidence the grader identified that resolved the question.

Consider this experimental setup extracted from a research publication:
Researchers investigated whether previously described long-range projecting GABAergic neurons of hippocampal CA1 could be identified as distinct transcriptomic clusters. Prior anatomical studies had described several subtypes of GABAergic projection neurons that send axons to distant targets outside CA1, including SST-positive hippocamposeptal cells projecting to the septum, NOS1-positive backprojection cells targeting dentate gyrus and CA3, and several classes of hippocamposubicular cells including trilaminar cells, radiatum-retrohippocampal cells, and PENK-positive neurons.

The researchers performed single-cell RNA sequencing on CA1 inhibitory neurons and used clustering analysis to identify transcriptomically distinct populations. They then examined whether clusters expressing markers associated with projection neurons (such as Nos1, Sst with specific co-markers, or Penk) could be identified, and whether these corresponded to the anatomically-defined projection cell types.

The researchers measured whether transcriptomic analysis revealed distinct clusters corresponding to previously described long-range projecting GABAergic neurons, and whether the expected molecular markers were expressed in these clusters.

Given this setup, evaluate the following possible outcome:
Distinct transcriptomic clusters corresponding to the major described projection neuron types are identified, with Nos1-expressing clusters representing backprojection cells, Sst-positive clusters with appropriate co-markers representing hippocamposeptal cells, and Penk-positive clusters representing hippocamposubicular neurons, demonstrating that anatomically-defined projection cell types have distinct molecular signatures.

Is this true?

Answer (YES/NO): NO